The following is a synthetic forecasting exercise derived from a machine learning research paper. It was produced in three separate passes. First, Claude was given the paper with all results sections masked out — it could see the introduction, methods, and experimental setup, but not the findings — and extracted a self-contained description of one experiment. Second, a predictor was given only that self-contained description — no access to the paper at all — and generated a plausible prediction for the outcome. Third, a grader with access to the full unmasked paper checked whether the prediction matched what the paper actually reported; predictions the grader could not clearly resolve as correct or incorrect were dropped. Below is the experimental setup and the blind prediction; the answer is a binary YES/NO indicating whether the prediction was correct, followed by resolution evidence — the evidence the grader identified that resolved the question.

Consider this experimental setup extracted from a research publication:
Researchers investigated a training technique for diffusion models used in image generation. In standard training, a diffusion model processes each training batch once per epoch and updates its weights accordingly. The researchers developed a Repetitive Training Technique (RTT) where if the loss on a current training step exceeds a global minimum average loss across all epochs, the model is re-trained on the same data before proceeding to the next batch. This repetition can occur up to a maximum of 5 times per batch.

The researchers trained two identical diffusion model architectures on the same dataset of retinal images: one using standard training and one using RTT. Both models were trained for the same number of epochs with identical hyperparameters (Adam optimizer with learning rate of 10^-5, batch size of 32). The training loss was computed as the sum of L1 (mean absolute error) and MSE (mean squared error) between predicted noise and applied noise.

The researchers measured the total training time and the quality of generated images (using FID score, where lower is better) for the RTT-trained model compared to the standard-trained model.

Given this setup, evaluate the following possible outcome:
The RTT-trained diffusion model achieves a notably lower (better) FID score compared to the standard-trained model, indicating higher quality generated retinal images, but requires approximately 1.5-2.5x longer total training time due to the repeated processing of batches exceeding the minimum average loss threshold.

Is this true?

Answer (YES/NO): NO